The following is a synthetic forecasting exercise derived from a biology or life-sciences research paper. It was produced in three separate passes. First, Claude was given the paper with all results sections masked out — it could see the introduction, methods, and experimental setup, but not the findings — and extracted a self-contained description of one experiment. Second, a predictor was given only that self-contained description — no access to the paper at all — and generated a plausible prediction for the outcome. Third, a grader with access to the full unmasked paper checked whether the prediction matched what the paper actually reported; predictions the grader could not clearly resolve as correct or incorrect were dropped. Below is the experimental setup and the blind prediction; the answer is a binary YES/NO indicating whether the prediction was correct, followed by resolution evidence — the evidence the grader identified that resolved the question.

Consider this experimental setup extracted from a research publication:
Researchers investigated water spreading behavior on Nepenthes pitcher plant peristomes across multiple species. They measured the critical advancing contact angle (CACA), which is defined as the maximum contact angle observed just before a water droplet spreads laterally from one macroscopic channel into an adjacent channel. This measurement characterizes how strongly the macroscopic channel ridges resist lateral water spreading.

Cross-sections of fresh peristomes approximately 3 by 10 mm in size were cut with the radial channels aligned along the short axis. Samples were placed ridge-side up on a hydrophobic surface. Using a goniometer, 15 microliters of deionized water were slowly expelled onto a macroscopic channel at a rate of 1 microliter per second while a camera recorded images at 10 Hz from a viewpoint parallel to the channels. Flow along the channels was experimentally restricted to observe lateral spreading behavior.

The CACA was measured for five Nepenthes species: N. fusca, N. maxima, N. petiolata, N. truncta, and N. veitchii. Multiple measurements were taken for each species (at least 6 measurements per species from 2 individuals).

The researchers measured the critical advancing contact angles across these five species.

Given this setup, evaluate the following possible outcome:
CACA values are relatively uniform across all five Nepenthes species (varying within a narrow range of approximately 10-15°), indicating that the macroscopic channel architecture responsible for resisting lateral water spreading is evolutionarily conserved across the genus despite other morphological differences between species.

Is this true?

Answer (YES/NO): YES